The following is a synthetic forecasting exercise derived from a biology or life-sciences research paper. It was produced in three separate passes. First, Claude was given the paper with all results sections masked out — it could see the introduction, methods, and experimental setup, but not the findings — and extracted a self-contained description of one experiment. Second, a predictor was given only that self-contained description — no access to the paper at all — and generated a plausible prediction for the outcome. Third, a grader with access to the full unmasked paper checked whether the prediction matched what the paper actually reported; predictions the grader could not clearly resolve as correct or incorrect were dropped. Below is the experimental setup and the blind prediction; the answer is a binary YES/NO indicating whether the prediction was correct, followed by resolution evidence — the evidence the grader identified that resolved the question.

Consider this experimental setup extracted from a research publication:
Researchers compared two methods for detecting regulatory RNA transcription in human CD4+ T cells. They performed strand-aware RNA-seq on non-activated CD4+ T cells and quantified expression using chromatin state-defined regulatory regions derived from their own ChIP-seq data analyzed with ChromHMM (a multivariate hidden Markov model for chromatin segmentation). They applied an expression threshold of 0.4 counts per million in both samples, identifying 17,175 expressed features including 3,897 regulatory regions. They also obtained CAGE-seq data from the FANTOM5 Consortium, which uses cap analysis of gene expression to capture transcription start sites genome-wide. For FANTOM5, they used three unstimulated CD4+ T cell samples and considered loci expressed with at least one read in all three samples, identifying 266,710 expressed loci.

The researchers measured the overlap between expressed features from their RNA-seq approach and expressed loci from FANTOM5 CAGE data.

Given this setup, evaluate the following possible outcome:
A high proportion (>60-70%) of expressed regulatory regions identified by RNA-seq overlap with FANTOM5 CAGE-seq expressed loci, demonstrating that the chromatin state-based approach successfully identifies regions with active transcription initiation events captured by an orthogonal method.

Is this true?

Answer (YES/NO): YES